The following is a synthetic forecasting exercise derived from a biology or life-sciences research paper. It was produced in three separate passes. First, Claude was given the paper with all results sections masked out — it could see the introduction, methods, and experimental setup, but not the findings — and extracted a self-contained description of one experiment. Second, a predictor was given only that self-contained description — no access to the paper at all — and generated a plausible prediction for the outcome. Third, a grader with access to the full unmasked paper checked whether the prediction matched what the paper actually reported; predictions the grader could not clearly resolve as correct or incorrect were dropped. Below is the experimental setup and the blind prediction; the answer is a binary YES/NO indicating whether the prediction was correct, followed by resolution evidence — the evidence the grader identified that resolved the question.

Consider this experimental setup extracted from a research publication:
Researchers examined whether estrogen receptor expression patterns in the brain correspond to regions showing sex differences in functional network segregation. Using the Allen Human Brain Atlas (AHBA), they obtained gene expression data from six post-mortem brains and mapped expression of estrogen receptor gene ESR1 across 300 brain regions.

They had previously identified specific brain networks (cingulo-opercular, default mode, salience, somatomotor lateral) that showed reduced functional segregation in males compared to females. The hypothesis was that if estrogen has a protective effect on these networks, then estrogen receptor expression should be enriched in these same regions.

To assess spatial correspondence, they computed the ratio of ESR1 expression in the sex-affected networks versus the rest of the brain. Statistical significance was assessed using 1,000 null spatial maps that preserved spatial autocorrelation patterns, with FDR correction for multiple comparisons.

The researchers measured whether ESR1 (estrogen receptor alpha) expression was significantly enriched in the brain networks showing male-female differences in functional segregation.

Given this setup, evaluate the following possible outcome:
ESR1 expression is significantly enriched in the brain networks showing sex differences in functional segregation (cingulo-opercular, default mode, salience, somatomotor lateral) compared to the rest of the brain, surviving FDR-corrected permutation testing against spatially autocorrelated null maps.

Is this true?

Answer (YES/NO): NO